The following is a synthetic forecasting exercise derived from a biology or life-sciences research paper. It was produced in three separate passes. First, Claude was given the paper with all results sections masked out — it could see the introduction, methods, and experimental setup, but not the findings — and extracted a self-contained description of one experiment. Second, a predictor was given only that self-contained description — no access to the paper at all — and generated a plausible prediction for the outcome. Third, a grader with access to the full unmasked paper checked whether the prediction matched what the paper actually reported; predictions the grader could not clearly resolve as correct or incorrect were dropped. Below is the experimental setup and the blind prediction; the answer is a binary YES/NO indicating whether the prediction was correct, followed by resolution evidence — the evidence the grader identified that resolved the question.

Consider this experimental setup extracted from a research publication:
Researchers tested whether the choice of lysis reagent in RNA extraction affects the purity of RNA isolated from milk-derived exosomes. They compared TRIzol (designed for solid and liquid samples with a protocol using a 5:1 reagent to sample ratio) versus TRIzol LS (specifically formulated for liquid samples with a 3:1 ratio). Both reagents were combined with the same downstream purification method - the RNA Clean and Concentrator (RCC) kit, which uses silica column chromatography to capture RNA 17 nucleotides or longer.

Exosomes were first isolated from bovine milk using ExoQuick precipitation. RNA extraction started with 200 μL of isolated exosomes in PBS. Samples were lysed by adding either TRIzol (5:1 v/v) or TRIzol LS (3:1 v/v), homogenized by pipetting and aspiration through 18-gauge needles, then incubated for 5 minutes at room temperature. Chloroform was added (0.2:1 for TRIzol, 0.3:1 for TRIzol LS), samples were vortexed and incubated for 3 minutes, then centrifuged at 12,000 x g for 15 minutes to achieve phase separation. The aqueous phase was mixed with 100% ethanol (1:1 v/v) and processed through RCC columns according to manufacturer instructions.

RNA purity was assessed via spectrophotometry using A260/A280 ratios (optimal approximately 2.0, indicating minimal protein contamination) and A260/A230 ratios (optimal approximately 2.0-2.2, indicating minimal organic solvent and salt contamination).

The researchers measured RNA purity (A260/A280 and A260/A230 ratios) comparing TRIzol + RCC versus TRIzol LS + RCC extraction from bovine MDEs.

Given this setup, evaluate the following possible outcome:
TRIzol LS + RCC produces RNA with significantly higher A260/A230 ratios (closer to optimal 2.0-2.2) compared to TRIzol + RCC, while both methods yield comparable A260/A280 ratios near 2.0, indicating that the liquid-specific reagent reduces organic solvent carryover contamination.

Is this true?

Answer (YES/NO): NO